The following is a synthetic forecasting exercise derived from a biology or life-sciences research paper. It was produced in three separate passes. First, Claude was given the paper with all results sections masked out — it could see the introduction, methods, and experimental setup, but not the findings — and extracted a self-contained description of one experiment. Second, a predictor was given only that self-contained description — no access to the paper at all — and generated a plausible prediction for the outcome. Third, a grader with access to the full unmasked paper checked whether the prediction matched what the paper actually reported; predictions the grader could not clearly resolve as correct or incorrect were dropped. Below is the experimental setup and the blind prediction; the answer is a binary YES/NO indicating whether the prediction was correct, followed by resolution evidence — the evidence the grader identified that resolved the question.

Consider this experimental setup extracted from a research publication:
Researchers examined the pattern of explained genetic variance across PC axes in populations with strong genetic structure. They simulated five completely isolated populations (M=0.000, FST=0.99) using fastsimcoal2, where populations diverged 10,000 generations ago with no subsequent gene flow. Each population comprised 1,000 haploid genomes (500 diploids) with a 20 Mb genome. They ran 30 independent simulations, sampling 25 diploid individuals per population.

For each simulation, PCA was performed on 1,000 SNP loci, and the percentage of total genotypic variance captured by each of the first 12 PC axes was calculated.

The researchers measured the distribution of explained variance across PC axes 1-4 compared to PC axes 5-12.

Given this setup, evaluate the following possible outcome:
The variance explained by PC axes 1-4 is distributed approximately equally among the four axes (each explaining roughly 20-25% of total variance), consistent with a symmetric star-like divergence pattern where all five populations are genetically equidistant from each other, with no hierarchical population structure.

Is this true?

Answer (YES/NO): NO